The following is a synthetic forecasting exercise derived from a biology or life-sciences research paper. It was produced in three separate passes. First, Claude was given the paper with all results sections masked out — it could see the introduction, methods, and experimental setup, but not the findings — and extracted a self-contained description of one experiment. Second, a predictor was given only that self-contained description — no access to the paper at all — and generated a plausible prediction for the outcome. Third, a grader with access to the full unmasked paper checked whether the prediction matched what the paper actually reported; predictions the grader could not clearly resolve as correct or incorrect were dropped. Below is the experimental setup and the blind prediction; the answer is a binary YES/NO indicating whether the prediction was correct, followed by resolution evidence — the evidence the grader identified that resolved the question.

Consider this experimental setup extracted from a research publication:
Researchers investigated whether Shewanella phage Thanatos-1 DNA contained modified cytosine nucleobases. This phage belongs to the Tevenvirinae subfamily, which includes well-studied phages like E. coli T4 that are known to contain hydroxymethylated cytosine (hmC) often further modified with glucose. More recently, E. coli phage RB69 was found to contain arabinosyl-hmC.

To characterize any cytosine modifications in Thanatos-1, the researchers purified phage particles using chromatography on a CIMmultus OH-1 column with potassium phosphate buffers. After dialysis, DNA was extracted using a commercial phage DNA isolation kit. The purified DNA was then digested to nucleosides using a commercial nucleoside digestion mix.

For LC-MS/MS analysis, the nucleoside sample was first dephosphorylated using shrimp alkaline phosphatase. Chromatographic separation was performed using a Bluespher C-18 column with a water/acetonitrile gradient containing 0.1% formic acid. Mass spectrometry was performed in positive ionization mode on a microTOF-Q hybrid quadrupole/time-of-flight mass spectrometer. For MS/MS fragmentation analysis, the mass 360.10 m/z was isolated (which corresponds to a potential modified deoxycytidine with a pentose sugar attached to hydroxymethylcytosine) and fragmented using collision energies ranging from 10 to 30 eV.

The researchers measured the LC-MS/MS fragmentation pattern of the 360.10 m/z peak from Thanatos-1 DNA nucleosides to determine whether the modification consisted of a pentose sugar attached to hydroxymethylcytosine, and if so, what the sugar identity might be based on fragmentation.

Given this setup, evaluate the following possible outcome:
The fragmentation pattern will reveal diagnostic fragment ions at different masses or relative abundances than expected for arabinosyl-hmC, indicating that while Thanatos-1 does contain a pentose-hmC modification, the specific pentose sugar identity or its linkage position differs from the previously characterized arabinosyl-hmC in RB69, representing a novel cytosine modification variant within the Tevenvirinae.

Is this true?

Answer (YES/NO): NO